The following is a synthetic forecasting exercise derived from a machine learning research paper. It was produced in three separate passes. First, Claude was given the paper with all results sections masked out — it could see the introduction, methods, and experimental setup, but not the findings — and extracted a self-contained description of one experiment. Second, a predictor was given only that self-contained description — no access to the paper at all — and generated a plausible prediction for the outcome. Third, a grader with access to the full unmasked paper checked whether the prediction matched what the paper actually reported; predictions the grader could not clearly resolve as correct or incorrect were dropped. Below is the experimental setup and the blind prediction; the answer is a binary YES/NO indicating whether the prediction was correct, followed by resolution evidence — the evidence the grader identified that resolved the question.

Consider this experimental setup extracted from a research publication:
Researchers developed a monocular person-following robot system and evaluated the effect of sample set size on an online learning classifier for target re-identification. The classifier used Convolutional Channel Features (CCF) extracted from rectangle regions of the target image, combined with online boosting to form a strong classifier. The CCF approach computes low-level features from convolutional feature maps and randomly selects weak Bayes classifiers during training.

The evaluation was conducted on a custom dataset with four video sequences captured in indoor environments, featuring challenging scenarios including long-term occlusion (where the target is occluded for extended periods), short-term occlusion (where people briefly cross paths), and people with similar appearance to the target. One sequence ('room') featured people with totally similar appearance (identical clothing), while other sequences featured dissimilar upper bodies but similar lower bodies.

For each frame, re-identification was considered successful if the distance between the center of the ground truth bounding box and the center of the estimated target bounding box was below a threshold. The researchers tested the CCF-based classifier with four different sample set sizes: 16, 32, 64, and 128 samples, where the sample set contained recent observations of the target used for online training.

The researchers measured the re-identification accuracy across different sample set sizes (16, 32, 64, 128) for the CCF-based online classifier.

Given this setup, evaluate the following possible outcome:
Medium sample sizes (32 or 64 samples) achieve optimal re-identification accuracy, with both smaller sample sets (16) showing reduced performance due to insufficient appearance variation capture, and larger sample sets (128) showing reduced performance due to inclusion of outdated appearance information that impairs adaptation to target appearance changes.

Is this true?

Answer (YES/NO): NO